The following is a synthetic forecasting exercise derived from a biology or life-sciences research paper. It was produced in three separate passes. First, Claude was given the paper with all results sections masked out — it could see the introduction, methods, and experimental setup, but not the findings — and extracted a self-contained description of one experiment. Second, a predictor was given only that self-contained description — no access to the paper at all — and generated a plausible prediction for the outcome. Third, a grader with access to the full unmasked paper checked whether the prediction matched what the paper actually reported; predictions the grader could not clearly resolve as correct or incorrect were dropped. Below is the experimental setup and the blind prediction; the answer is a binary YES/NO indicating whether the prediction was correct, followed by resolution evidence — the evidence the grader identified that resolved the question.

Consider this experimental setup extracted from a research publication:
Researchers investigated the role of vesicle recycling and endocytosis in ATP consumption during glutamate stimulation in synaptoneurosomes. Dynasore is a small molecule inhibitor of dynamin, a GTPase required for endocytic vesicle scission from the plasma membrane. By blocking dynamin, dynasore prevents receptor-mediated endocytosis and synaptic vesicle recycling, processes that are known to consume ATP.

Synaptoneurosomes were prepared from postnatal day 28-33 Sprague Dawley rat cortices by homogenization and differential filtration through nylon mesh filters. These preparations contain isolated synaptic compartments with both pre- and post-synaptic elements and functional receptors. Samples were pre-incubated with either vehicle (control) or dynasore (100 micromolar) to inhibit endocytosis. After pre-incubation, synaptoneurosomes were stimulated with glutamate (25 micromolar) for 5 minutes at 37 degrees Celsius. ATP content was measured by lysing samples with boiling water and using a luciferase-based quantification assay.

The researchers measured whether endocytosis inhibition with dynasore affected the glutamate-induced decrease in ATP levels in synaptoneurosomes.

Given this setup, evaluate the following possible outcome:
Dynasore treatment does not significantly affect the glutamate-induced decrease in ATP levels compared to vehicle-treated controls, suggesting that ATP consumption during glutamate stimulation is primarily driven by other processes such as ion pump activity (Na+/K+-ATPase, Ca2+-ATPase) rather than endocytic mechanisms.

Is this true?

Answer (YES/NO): NO